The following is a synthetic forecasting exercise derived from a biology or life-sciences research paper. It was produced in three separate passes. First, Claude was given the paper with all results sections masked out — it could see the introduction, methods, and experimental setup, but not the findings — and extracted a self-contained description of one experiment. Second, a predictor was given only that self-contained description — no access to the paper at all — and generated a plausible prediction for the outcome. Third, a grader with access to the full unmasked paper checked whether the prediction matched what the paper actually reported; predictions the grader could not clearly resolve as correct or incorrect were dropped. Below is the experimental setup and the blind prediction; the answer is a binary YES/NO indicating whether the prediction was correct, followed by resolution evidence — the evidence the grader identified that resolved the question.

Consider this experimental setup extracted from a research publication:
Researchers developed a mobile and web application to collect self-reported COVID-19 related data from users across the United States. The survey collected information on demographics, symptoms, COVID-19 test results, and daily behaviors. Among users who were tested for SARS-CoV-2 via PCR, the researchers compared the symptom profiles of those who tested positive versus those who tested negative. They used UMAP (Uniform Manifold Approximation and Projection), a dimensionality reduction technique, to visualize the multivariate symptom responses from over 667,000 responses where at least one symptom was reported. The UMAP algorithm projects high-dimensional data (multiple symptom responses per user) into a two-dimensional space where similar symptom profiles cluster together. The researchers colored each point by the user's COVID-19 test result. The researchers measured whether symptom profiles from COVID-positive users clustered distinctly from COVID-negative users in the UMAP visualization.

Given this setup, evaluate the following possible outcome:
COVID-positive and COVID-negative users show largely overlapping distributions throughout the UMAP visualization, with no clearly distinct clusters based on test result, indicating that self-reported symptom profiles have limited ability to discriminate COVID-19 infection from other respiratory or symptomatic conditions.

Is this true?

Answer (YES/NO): YES